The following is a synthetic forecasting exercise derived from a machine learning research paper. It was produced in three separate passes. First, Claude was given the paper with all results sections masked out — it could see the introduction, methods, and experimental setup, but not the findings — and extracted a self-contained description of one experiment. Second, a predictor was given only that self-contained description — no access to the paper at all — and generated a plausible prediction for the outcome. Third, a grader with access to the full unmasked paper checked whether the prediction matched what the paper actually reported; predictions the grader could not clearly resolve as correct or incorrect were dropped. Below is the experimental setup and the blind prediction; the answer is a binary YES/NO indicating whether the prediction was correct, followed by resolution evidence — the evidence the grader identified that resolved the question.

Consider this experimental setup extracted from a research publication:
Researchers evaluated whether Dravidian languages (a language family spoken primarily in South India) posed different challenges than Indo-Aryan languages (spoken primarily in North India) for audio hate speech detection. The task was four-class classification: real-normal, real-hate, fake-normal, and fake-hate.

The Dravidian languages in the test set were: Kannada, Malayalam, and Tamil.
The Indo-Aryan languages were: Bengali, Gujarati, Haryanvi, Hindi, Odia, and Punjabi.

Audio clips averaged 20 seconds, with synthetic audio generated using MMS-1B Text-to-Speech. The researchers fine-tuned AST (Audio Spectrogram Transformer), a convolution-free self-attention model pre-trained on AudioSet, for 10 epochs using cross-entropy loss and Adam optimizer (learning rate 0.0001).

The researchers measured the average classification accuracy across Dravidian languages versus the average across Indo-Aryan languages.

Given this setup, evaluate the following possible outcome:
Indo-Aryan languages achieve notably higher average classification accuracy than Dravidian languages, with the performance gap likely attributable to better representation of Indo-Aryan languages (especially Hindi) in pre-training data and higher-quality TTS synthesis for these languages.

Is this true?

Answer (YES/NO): NO